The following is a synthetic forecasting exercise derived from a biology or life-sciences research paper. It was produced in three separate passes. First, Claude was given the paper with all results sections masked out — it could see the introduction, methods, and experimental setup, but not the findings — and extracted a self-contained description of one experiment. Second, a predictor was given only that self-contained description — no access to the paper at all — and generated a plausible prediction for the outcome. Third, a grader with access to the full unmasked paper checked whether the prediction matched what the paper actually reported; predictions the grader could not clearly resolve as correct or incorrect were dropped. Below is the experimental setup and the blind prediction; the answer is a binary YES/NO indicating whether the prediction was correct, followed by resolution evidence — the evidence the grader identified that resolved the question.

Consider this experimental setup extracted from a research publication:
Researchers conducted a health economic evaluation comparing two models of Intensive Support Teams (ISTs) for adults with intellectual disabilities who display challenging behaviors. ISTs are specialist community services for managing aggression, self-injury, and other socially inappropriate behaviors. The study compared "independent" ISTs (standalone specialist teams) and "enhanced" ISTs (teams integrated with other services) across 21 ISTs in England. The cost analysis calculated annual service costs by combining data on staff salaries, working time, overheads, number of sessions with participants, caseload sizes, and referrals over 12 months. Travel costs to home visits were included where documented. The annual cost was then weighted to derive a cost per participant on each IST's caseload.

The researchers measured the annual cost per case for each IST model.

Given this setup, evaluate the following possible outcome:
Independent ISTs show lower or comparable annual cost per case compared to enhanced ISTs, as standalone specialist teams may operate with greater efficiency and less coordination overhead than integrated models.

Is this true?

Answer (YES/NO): NO